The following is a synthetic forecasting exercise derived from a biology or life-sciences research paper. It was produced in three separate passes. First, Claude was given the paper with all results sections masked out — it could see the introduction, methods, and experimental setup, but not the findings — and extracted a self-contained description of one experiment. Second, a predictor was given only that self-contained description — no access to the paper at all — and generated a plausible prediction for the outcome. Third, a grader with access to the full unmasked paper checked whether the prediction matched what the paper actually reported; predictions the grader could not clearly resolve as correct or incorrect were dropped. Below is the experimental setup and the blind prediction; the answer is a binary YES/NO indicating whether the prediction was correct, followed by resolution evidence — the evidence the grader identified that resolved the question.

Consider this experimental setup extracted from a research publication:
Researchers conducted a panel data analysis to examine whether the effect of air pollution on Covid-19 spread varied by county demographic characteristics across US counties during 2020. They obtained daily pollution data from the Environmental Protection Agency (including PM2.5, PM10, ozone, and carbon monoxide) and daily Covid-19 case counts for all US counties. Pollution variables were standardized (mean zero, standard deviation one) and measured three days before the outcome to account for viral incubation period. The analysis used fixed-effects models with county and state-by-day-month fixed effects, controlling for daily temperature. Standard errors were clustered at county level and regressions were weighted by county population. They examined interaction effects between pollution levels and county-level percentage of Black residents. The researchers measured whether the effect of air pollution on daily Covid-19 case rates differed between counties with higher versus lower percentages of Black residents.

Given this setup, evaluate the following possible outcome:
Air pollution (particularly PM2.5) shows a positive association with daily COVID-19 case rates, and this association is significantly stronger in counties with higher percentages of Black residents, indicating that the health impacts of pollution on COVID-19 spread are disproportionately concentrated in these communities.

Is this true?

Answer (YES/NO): YES